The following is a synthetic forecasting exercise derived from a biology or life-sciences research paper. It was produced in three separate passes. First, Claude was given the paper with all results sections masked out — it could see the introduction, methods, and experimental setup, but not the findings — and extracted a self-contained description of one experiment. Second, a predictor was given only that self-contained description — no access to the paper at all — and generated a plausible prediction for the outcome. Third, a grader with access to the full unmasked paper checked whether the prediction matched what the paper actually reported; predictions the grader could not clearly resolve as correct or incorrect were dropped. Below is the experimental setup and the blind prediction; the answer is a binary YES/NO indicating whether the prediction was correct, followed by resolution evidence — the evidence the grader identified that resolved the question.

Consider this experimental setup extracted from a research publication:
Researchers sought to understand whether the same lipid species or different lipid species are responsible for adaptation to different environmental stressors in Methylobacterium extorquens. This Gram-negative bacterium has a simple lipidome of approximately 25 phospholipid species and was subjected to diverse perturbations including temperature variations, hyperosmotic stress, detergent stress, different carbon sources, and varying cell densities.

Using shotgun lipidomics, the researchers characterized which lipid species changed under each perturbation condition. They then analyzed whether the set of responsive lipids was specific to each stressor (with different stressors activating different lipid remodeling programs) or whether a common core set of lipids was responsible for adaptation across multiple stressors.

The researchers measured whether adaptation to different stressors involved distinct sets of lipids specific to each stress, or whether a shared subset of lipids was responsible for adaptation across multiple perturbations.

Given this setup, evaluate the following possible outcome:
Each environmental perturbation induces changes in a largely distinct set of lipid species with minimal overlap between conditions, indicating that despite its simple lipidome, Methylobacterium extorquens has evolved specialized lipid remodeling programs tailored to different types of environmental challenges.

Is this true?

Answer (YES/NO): NO